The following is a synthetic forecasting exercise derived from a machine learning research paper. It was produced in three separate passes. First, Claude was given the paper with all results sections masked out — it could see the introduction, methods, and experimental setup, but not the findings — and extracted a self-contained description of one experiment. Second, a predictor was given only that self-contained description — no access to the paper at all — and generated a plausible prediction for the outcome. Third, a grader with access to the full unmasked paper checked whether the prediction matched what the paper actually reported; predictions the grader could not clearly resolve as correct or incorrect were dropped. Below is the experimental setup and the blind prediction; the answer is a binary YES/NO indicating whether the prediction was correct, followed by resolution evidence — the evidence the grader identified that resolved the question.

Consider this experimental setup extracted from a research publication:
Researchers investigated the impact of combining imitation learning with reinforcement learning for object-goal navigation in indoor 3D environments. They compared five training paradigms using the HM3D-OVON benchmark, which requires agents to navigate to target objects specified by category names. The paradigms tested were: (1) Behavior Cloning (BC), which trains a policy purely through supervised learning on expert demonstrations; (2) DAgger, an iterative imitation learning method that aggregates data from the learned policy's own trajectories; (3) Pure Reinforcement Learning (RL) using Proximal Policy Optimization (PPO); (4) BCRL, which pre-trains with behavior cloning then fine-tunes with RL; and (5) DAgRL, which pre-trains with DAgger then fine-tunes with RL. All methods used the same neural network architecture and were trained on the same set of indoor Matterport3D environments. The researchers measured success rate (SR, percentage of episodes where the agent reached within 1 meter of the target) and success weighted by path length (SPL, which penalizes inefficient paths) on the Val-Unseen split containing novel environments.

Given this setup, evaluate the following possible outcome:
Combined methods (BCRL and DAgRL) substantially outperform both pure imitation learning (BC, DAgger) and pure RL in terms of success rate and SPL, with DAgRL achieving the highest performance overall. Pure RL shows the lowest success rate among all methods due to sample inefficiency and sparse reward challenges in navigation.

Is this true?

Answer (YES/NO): NO